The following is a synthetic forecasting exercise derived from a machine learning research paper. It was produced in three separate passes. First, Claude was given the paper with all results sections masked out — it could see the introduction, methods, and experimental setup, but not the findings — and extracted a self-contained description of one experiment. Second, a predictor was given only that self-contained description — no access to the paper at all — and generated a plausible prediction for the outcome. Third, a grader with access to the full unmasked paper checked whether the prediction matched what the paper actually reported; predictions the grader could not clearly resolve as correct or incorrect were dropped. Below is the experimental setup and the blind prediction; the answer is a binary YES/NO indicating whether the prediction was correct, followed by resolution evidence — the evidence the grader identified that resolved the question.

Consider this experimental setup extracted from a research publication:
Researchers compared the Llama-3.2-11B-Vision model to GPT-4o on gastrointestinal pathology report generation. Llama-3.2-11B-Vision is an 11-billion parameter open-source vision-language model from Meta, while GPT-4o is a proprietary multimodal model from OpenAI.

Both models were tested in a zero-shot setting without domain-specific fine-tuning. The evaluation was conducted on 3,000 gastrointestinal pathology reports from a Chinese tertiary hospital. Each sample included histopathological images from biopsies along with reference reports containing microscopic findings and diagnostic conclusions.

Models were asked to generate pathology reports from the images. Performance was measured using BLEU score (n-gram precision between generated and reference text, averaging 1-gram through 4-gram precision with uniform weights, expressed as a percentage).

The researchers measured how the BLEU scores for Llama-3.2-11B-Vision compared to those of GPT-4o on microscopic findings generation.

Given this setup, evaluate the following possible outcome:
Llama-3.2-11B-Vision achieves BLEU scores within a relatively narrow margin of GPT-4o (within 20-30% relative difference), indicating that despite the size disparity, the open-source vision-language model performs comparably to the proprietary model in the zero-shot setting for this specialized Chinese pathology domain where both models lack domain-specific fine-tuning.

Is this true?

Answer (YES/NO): NO